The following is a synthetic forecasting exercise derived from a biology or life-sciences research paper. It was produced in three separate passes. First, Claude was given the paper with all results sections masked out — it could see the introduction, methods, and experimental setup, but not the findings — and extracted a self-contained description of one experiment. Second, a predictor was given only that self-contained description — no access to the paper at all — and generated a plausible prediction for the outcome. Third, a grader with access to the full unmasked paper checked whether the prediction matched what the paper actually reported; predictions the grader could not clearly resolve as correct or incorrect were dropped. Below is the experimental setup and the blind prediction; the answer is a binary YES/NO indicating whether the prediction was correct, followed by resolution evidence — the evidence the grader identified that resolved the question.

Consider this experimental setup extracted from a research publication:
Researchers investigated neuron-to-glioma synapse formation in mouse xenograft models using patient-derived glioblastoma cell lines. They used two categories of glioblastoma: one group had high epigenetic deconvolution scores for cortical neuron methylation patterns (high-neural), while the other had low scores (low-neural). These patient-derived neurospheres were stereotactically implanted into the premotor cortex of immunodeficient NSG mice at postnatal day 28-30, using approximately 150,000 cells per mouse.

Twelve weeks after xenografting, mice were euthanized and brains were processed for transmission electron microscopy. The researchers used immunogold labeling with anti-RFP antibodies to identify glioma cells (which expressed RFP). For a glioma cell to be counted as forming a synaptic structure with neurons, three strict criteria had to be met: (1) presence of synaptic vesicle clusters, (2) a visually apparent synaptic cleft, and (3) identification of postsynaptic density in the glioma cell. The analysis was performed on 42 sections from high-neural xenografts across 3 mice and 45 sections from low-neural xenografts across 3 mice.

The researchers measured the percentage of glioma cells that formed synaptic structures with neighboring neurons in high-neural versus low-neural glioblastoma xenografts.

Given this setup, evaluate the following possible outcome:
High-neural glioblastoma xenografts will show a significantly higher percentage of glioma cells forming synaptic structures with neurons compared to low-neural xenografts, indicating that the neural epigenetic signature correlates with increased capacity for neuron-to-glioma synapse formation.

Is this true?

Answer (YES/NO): YES